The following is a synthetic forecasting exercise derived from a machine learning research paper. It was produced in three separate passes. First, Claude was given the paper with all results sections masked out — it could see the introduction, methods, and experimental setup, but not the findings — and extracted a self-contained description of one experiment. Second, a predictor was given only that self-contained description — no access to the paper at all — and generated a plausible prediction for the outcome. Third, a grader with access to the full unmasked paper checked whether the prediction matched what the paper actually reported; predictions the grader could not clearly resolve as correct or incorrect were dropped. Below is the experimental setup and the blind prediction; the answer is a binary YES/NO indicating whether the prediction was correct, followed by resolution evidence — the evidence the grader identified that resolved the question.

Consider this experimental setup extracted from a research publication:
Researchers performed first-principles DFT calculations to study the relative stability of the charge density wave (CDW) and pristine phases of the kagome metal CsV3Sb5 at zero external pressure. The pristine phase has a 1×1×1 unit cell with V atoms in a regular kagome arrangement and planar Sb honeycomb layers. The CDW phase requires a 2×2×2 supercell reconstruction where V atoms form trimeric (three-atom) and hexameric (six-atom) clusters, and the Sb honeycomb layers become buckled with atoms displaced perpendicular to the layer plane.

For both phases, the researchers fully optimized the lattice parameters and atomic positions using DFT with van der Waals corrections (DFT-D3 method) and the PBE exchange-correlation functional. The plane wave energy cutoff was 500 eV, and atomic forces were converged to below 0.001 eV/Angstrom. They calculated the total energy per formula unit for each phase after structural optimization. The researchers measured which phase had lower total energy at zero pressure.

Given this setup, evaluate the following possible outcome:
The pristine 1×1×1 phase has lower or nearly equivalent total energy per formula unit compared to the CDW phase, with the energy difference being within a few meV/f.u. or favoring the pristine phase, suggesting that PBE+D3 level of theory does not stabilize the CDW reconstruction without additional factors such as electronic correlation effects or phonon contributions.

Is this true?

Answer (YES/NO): NO